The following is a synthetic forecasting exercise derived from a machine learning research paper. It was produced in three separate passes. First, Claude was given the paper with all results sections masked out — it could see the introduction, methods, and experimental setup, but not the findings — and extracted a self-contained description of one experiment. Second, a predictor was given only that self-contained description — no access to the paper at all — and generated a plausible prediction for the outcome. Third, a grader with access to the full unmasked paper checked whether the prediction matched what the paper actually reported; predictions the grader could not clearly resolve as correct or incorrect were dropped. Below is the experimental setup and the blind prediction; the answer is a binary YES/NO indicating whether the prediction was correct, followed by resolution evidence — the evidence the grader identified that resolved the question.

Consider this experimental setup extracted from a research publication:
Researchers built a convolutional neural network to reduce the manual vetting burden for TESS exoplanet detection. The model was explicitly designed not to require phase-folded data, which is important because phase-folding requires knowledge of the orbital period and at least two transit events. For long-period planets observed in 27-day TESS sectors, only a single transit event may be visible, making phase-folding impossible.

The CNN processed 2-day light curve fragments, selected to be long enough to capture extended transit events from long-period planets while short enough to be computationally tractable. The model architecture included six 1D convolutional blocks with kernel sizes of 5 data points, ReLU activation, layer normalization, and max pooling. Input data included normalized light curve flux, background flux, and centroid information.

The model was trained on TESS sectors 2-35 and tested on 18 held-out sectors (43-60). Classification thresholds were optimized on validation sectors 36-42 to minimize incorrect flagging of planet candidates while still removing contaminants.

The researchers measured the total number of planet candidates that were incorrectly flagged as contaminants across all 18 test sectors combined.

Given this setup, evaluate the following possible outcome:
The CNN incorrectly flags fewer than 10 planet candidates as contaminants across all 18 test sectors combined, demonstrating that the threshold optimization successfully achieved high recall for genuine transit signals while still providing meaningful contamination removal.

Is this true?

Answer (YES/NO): YES